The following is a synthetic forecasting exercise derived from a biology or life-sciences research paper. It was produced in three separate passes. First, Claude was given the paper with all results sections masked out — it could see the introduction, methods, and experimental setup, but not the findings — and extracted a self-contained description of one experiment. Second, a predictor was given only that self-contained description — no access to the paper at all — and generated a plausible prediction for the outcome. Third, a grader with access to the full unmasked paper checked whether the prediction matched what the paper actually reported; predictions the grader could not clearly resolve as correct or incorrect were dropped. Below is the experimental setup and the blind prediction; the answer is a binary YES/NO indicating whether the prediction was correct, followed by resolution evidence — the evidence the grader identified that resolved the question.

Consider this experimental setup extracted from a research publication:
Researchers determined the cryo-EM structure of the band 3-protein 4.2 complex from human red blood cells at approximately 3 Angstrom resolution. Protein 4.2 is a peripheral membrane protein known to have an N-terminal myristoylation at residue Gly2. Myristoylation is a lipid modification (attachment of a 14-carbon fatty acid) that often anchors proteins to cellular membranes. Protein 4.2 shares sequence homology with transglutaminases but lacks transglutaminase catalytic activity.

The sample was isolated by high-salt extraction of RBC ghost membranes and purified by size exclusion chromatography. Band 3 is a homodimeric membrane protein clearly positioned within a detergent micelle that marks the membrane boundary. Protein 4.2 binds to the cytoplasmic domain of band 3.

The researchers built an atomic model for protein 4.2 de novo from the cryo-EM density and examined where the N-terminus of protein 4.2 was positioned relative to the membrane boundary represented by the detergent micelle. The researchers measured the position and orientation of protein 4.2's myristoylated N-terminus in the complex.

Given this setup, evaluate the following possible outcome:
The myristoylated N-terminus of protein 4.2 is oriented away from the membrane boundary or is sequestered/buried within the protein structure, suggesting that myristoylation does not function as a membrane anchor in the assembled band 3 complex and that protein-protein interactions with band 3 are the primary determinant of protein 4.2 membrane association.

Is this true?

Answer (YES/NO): NO